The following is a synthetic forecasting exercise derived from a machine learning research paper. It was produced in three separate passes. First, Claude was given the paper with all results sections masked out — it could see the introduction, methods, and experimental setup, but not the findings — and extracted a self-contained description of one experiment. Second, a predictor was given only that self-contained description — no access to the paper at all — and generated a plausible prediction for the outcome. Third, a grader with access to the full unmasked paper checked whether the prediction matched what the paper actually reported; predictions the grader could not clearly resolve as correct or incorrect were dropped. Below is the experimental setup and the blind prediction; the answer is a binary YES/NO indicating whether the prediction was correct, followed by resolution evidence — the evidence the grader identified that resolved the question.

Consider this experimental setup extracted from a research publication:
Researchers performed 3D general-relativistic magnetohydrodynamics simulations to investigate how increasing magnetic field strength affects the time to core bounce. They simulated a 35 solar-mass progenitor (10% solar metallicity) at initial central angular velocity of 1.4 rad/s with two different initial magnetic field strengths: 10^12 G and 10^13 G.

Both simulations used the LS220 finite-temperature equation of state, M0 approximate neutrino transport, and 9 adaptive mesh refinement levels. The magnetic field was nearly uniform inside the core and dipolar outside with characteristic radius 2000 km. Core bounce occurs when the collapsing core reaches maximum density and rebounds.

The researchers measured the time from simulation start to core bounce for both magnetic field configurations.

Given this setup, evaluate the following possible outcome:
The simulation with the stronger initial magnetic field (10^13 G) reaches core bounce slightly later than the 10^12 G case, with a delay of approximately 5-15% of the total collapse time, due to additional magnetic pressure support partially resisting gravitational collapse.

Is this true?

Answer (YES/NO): NO